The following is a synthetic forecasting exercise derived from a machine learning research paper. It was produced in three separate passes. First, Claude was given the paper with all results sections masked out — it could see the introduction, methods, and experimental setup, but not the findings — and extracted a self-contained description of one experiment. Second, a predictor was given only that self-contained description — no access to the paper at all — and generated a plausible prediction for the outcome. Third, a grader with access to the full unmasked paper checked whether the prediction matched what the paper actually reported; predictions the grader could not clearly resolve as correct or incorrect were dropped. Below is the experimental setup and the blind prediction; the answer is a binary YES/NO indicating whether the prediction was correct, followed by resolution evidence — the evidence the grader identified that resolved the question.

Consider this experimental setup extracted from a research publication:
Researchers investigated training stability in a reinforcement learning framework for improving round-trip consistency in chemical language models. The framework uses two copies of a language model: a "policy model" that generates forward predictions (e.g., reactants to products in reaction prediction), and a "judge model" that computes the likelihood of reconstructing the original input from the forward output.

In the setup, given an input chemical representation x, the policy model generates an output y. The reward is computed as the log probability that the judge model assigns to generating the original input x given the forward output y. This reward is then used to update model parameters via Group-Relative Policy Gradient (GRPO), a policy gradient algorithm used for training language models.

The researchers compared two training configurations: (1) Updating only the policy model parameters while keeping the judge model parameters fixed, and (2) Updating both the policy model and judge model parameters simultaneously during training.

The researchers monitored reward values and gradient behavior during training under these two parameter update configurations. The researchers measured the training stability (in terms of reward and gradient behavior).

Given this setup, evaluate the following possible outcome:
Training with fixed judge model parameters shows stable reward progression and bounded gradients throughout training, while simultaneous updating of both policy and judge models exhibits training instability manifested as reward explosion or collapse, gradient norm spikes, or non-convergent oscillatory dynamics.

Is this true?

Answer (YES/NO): YES